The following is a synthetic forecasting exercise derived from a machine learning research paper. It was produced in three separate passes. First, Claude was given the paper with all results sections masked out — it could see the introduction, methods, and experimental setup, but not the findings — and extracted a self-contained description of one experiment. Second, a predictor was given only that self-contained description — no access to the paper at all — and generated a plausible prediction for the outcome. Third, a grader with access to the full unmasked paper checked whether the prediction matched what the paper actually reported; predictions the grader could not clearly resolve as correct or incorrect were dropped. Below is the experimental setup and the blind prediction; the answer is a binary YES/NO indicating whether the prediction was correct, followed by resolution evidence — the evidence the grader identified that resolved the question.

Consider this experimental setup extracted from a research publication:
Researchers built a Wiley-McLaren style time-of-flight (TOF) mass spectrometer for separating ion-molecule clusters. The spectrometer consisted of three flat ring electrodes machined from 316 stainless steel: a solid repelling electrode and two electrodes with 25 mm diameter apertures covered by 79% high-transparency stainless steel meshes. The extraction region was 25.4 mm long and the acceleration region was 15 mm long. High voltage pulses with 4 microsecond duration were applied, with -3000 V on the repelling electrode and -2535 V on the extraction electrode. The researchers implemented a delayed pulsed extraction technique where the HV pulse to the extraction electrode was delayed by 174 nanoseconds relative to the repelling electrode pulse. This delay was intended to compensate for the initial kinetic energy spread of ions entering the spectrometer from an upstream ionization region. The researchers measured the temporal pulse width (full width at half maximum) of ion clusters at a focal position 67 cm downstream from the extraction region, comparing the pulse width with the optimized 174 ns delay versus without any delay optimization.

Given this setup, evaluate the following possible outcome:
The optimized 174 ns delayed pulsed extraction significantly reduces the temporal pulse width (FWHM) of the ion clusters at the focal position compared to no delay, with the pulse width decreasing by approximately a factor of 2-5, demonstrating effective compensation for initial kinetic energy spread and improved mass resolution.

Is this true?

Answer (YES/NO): YES